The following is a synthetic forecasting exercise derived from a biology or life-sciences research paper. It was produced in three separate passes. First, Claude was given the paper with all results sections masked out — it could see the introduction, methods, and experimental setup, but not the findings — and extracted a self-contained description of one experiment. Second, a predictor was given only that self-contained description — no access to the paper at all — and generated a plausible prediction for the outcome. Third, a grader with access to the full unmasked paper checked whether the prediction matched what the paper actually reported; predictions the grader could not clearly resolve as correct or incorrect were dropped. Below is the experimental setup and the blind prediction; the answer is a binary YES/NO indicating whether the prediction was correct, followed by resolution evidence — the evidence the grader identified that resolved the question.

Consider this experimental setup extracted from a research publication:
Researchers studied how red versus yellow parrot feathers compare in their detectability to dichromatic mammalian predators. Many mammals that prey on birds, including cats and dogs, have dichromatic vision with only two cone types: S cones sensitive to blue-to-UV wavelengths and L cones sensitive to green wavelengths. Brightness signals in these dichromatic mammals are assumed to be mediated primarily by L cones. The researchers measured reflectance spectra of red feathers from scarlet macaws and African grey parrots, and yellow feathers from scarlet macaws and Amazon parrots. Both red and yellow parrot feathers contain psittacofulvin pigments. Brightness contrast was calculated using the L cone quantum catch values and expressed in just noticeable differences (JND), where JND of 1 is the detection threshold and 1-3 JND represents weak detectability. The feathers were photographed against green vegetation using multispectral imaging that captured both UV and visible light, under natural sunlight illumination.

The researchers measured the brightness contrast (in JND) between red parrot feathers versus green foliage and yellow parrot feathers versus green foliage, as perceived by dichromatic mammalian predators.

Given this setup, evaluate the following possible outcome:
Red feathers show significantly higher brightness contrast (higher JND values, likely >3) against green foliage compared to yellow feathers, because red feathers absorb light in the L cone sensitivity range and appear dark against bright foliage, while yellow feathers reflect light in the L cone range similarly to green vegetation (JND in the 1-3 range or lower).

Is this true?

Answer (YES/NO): NO